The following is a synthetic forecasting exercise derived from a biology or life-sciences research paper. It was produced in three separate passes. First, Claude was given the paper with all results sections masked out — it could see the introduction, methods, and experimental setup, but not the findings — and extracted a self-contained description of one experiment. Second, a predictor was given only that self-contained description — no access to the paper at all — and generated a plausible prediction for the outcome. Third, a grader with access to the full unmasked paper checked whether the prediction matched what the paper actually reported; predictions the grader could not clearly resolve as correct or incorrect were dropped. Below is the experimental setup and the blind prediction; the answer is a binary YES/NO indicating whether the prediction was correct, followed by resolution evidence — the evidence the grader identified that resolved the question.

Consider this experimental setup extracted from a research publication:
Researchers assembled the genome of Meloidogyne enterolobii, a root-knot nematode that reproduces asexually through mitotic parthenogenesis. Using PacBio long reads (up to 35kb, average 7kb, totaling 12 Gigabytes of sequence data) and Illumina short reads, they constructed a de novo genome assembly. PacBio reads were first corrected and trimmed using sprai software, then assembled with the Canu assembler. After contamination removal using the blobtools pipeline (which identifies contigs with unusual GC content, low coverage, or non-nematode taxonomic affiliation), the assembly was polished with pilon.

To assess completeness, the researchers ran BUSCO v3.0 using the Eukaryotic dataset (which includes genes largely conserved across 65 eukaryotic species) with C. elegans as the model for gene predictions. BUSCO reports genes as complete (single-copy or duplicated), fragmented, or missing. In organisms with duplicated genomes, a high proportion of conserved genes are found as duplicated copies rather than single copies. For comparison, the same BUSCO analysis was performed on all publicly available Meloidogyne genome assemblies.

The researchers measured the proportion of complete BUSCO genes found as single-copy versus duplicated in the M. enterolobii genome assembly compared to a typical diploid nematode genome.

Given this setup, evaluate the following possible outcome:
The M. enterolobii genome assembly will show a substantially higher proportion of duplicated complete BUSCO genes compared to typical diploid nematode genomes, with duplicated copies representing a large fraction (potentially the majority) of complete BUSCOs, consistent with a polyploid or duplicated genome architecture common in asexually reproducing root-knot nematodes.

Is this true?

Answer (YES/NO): YES